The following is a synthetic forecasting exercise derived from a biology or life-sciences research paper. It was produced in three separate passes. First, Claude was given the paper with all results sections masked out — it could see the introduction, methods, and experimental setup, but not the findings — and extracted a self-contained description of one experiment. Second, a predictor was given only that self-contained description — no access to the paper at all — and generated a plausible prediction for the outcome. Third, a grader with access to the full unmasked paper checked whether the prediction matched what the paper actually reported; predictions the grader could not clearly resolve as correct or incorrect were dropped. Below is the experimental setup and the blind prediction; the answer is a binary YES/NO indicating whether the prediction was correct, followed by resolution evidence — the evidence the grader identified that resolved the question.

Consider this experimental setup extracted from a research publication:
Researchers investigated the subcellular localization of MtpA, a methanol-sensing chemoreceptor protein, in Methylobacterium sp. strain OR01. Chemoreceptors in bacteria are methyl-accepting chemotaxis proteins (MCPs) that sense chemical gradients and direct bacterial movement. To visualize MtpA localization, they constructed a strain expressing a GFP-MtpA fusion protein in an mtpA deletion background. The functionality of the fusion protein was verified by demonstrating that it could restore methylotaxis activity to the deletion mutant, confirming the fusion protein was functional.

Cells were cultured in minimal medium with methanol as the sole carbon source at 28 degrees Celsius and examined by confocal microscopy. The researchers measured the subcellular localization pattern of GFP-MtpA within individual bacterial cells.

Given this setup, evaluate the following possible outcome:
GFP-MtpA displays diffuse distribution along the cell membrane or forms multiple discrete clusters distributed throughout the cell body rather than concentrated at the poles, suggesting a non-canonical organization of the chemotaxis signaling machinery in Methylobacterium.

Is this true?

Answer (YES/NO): NO